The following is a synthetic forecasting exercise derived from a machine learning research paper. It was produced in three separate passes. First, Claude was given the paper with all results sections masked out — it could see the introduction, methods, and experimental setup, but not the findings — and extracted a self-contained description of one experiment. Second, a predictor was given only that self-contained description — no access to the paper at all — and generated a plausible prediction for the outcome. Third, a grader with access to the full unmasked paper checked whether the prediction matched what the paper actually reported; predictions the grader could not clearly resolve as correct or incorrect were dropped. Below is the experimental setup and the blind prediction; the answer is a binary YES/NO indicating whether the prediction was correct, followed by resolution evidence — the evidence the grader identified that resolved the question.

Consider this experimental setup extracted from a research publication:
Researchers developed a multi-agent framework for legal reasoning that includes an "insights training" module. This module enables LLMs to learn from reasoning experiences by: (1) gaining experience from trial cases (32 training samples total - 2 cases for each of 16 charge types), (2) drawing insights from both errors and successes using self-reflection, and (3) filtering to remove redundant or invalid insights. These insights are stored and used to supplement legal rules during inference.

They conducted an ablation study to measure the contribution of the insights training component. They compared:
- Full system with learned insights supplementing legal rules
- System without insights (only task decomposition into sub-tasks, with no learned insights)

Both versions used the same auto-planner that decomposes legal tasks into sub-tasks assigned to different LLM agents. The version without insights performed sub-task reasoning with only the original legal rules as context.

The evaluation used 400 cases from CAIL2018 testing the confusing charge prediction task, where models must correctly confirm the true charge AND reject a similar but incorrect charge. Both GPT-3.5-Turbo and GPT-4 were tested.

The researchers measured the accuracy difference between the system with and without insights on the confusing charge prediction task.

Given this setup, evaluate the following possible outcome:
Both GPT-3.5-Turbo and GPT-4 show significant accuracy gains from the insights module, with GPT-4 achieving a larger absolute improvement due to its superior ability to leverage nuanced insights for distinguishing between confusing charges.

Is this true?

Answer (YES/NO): YES